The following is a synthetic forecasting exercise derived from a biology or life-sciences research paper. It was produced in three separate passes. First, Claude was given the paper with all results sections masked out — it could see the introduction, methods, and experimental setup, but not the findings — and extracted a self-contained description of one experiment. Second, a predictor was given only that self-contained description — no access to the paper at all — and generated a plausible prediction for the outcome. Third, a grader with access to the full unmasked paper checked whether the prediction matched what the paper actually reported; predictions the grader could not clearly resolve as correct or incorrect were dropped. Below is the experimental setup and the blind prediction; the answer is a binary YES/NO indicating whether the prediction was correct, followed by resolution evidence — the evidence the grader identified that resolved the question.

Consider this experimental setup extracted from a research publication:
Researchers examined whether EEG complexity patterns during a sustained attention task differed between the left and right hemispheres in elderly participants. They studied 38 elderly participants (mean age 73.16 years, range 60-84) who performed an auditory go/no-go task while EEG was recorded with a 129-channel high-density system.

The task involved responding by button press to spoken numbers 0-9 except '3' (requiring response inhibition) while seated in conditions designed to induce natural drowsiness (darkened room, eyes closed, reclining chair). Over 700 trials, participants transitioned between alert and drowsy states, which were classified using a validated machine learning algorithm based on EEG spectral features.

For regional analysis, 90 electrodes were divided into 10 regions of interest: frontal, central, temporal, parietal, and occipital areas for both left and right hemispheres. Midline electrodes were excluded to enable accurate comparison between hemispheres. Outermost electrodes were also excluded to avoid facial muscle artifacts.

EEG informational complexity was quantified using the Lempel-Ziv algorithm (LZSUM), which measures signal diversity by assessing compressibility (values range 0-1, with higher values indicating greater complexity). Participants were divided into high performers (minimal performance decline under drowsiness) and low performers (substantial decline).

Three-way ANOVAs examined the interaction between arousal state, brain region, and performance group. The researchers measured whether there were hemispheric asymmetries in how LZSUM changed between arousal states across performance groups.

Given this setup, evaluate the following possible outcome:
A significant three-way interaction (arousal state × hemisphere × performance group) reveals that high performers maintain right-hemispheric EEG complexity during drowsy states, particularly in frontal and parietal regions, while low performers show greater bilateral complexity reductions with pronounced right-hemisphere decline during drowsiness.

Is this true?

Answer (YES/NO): NO